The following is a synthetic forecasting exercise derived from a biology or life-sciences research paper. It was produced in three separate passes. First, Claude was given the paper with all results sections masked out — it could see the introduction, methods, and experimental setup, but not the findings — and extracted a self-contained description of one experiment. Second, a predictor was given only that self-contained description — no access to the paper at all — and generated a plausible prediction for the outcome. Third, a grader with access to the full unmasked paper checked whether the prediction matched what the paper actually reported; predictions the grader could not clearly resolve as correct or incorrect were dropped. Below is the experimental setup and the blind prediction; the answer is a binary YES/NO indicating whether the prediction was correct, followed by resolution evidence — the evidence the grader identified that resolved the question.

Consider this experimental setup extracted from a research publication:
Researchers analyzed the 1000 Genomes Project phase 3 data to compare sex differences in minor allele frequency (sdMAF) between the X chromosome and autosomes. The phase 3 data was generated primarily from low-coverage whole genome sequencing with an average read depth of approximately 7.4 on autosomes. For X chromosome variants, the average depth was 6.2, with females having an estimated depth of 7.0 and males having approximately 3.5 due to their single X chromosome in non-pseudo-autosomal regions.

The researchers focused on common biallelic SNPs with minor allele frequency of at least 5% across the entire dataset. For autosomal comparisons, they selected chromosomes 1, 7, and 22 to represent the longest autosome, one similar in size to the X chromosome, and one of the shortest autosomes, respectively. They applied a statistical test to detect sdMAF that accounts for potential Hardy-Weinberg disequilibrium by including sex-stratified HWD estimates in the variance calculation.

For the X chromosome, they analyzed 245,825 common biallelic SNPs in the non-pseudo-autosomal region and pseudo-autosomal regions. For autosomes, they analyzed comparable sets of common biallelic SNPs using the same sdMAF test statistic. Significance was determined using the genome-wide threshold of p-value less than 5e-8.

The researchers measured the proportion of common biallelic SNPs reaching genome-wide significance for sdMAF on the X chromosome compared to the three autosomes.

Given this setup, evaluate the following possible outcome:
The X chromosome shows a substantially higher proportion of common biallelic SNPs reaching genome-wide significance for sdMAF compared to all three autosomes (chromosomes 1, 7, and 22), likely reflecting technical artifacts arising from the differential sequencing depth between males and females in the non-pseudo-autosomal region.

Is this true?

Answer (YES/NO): NO